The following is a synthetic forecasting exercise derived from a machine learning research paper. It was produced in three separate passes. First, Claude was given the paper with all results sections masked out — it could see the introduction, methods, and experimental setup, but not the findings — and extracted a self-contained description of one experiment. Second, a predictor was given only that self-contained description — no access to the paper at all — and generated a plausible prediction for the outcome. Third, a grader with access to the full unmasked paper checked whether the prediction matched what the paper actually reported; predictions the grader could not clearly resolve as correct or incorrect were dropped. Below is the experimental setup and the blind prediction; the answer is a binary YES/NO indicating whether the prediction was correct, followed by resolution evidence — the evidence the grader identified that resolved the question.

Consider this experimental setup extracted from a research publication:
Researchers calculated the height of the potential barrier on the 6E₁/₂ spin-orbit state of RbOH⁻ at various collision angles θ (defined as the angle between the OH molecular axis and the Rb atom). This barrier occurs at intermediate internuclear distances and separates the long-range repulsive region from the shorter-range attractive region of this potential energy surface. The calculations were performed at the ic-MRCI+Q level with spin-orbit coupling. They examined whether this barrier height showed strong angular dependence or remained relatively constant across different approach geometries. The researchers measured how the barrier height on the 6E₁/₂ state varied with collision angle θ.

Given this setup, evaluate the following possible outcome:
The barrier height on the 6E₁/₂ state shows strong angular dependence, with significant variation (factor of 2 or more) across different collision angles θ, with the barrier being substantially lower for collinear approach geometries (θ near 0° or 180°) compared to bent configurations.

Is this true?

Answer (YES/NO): NO